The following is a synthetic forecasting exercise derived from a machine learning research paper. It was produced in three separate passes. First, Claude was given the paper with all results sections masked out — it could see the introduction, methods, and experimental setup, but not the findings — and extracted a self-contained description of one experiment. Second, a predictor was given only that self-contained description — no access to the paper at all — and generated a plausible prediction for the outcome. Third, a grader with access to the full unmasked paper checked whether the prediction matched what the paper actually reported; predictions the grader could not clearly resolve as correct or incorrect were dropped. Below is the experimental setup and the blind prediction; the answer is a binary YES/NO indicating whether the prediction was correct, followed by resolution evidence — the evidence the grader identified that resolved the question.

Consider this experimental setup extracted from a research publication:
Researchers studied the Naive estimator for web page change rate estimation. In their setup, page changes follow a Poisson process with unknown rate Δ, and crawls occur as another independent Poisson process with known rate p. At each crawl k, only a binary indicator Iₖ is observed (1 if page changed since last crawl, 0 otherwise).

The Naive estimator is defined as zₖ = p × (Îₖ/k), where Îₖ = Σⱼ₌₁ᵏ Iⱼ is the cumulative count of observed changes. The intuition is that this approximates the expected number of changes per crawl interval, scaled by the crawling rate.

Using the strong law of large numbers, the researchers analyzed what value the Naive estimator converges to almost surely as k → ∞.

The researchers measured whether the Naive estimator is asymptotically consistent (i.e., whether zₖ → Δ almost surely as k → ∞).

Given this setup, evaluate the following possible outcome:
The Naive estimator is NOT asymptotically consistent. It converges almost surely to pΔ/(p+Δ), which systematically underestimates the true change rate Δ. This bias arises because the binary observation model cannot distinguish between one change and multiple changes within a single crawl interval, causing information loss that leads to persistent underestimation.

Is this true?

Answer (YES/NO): YES